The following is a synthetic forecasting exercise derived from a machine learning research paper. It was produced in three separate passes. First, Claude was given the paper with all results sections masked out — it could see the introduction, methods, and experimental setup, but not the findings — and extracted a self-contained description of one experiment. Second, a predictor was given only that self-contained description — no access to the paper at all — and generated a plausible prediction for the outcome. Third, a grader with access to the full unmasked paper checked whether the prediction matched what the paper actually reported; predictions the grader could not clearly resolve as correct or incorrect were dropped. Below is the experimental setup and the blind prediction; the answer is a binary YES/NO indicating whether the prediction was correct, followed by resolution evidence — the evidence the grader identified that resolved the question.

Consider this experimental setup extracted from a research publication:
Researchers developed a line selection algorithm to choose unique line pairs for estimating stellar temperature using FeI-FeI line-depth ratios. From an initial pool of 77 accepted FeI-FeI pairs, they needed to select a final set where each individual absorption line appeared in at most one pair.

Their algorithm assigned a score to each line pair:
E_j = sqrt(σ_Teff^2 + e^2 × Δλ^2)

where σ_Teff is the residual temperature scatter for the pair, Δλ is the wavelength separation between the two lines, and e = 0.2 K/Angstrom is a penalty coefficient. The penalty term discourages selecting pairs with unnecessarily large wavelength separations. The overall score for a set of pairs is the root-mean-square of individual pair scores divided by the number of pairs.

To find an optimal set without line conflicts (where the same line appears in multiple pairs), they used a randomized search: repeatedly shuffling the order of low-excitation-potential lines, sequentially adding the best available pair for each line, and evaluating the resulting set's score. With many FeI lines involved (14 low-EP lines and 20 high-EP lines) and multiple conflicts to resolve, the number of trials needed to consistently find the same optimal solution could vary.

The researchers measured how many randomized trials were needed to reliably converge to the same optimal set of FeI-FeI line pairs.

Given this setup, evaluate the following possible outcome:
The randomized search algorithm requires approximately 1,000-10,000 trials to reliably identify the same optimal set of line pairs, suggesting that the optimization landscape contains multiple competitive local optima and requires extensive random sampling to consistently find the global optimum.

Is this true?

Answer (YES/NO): NO